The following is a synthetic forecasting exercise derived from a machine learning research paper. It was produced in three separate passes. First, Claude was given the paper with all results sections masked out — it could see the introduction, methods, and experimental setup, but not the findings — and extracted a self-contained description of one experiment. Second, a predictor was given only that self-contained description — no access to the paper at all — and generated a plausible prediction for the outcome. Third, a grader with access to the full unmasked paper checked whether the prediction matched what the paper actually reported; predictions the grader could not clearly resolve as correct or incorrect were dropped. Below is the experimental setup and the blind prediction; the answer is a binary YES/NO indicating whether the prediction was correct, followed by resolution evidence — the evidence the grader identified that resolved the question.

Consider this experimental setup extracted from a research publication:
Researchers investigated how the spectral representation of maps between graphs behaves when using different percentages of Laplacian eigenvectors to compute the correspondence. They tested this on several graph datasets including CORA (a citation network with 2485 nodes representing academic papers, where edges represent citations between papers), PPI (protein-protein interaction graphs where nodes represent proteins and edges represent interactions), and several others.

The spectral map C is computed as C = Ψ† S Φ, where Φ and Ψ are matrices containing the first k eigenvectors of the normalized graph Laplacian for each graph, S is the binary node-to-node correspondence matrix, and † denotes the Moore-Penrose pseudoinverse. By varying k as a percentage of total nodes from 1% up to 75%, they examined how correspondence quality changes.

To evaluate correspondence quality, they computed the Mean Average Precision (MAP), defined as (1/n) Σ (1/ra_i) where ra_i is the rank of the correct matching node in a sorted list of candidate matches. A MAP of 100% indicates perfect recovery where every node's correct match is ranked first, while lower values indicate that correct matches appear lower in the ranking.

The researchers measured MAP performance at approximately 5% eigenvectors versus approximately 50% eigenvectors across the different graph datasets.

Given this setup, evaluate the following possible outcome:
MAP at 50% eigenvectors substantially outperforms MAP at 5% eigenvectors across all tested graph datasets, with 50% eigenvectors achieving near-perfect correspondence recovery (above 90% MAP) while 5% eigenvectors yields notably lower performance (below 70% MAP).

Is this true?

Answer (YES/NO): NO